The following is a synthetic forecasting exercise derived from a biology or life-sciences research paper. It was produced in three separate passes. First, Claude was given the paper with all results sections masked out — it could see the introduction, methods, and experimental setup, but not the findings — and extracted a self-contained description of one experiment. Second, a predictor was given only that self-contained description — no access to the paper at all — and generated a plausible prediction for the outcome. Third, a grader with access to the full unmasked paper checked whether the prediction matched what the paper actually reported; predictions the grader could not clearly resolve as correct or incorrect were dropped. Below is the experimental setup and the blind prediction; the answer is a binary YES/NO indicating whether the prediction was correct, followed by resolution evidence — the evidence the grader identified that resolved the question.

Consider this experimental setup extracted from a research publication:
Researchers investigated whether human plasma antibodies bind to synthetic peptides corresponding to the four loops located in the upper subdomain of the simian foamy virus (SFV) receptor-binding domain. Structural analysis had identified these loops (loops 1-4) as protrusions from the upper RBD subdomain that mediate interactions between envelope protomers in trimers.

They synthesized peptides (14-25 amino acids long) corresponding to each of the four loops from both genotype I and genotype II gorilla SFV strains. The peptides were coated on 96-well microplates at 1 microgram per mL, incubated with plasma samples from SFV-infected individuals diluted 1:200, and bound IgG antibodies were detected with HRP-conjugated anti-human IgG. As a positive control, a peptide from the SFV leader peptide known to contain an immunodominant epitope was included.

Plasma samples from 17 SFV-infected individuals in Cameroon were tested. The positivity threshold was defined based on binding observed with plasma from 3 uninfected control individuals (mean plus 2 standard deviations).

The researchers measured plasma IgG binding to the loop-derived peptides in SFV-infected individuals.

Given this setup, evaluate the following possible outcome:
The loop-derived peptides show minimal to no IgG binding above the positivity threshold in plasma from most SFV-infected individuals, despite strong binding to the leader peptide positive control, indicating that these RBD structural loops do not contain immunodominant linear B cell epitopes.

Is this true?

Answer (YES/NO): YES